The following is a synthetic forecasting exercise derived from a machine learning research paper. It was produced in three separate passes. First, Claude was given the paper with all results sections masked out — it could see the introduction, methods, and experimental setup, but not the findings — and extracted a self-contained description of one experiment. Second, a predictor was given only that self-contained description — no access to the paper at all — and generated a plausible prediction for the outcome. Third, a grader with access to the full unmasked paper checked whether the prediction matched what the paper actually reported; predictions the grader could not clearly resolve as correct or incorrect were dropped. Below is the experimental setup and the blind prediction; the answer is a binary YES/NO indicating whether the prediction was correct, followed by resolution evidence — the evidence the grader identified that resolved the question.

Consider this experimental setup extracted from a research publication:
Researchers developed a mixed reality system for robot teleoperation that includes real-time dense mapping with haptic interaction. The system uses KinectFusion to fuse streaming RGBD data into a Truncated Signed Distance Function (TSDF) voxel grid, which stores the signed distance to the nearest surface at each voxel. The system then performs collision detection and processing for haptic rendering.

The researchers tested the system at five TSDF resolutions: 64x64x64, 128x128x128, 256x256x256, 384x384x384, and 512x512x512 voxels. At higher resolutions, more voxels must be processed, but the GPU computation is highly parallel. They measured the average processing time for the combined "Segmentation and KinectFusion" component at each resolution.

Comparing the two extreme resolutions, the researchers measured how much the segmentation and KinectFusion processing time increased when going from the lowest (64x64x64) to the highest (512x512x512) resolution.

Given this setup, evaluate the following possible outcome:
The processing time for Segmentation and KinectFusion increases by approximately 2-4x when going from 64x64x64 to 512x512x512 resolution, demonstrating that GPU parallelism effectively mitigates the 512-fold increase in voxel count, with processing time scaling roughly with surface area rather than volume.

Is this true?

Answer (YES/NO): YES